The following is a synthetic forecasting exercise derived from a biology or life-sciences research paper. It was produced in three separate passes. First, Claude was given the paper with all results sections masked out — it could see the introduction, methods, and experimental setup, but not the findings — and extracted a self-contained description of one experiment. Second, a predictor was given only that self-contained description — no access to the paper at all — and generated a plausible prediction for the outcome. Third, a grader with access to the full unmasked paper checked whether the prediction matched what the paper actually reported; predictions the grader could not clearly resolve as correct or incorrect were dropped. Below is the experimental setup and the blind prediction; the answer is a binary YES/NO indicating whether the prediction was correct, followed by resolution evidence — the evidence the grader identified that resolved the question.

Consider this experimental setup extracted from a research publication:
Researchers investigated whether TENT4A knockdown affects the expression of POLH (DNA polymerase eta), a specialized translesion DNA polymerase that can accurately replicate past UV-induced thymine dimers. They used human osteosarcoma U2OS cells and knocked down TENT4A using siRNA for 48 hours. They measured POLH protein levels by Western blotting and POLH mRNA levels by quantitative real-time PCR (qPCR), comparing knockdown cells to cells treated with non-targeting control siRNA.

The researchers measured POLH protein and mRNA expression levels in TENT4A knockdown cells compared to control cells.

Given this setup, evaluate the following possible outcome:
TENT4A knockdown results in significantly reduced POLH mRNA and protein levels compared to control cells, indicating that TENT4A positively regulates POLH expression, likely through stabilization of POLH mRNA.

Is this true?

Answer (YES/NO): YES